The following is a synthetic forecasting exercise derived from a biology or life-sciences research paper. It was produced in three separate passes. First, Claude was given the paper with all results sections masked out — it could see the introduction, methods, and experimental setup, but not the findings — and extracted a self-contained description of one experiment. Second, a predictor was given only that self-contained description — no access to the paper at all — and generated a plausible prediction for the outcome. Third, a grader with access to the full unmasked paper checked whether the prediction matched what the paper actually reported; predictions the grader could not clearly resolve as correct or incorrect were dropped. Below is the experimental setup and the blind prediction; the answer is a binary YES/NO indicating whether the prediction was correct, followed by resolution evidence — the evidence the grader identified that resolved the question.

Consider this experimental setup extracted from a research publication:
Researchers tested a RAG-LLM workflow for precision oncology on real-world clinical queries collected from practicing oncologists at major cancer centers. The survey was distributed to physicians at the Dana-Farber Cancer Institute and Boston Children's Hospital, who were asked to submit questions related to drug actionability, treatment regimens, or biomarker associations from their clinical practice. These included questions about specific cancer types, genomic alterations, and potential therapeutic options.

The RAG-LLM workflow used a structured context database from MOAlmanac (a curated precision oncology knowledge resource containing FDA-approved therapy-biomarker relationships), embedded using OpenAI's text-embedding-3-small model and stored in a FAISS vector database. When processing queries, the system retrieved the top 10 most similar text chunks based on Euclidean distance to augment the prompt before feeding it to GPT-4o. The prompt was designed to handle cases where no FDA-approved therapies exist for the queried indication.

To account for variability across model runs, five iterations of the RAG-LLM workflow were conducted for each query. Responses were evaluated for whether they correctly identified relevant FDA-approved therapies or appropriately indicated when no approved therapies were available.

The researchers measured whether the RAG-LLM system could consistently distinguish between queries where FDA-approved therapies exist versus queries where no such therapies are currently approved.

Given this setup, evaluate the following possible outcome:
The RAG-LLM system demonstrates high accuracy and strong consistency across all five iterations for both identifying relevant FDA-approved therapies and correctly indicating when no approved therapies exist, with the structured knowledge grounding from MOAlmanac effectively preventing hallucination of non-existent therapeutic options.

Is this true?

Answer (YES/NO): NO